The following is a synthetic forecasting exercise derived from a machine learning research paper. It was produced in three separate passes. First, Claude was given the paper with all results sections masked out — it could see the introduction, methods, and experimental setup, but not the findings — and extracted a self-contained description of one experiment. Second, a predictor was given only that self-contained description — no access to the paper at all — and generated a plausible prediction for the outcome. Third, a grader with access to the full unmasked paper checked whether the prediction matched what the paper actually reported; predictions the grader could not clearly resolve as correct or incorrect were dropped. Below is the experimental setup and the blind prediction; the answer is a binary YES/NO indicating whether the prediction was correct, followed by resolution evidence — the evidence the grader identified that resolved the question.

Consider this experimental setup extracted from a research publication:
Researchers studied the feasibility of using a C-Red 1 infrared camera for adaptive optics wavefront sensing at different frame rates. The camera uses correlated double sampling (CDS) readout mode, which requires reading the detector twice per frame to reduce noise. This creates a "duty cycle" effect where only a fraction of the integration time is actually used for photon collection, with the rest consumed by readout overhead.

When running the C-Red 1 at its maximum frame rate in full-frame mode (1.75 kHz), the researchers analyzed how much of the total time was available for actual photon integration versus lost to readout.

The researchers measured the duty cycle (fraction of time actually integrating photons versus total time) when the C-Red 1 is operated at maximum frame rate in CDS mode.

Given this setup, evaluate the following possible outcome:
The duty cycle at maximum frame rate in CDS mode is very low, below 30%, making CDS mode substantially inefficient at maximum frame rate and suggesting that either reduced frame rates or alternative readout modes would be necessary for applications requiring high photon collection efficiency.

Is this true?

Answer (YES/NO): NO